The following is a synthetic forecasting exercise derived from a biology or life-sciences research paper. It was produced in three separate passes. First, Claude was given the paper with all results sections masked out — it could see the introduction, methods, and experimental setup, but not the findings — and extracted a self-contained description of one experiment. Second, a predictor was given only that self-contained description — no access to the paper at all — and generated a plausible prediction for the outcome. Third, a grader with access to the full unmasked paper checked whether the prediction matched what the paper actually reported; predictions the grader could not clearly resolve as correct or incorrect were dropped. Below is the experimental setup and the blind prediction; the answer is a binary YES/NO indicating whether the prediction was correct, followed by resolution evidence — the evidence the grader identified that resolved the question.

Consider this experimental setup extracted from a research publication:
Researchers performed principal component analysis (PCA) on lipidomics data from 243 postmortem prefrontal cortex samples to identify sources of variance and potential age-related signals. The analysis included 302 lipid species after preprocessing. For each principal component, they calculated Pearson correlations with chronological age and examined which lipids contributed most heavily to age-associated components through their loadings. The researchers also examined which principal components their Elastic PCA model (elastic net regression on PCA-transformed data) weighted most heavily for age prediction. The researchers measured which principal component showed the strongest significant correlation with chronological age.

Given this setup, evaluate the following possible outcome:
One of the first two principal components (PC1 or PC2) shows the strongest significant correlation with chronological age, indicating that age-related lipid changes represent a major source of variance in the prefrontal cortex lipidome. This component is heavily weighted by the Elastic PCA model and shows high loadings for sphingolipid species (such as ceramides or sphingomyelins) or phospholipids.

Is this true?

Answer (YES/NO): NO